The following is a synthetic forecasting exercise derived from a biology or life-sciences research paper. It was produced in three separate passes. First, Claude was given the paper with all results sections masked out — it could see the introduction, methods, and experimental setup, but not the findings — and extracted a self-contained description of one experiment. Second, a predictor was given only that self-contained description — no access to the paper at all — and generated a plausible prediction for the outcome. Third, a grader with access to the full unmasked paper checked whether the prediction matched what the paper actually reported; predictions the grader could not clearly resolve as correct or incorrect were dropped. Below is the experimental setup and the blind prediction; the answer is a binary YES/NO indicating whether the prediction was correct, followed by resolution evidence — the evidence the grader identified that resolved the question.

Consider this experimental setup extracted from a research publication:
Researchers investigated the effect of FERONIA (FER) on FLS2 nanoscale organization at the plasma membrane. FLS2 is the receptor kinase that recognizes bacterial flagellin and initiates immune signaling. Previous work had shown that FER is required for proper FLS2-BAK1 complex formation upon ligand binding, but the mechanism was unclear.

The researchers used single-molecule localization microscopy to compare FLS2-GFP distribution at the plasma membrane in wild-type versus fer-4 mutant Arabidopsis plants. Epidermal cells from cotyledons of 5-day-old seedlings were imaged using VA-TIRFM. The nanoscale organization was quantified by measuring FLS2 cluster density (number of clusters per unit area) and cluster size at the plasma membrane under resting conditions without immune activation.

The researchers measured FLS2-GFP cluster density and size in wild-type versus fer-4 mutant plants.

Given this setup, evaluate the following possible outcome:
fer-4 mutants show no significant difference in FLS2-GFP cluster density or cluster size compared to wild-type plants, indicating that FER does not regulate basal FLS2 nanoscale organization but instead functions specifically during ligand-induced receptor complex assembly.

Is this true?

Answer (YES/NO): NO